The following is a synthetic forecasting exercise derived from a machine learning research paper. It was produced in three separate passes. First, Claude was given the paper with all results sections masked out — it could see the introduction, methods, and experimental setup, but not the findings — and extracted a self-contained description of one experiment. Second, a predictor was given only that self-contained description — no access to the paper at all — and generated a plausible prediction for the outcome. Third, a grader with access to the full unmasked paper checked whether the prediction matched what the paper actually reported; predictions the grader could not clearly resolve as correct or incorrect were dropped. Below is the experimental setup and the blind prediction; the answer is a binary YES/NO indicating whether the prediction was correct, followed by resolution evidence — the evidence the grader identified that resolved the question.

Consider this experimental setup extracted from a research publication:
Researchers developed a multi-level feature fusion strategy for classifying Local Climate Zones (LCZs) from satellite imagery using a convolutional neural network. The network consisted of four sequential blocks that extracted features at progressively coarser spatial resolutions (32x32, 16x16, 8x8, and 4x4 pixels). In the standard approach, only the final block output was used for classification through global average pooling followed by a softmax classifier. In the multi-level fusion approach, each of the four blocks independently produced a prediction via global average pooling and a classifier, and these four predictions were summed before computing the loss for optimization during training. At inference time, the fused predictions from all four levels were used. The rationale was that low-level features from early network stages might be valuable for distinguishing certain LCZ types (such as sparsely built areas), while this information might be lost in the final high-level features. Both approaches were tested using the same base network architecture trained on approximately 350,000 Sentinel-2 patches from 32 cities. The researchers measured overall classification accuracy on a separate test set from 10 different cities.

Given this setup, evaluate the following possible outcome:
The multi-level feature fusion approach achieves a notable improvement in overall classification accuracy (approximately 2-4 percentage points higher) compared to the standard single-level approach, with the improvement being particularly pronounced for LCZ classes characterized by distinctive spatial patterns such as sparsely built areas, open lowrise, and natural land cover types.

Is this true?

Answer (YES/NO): NO